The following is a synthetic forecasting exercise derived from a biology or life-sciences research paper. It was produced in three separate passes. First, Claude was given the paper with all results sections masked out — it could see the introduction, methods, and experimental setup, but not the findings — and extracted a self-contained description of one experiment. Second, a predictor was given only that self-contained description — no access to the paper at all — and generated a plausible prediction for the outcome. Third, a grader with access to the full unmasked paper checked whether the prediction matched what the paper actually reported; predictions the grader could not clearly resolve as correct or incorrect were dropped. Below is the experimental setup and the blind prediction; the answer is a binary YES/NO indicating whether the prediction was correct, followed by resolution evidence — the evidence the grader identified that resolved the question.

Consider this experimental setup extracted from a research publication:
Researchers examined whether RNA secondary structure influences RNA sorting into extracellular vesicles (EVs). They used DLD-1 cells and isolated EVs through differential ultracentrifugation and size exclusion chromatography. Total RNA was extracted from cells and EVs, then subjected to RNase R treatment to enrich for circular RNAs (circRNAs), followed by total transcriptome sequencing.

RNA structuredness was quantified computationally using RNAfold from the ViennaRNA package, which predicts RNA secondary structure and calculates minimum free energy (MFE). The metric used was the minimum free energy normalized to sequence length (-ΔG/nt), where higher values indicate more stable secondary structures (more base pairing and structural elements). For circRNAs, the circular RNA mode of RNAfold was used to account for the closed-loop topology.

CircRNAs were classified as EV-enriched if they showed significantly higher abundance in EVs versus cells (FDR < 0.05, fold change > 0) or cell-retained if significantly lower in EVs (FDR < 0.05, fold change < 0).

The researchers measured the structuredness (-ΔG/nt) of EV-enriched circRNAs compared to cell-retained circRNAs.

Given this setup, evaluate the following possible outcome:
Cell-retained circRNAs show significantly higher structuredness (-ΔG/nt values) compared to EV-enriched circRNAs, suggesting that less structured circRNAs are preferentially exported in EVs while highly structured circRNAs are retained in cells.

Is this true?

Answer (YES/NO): YES